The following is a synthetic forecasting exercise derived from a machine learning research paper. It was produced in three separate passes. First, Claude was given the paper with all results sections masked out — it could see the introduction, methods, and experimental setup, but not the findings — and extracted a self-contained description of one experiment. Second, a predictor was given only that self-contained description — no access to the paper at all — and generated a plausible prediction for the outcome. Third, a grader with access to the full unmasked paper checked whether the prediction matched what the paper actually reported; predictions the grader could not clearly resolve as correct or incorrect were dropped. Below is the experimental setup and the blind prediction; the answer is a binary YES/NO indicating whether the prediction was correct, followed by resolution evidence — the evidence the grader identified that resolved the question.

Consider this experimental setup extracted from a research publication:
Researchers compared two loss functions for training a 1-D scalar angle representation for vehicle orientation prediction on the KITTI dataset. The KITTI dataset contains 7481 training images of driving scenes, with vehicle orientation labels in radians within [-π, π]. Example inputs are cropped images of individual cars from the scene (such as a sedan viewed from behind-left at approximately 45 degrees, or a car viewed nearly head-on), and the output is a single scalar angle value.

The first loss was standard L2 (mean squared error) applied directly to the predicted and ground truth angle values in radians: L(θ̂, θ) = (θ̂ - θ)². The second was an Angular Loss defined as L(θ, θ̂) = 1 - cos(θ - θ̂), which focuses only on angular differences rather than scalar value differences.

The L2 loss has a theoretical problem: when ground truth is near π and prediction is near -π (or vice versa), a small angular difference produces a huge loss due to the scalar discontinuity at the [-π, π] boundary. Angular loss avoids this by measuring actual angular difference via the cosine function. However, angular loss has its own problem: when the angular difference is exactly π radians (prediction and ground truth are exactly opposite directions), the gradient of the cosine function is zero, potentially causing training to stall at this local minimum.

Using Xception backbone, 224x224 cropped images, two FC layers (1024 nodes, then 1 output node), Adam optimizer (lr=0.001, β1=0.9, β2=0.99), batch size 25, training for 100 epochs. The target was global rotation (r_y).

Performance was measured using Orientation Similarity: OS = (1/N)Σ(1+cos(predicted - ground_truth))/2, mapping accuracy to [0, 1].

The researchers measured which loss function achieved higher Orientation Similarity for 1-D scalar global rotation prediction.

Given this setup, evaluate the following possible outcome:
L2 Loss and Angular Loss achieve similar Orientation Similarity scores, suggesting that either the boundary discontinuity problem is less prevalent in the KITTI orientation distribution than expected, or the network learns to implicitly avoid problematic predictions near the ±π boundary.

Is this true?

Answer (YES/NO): YES